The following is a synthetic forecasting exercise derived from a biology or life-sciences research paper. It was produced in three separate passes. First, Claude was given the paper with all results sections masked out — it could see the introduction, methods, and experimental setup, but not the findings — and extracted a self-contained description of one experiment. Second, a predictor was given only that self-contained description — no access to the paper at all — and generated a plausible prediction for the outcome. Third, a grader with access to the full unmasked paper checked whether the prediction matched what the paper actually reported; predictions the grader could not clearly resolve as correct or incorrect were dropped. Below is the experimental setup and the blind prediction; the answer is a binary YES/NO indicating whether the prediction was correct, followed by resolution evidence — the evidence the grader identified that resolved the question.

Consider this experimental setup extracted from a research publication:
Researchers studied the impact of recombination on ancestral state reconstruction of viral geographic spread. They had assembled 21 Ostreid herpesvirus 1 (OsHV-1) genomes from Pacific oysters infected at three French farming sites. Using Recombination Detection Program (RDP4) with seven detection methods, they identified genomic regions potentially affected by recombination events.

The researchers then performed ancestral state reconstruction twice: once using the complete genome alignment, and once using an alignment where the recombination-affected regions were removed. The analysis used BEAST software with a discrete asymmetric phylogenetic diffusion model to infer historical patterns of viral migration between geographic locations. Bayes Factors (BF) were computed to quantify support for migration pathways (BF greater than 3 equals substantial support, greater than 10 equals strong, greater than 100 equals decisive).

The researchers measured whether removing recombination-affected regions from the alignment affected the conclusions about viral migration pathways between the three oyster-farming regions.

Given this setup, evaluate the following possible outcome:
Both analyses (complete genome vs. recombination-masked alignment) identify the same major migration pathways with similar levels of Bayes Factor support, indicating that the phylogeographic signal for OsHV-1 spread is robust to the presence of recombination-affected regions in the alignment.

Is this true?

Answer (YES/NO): YES